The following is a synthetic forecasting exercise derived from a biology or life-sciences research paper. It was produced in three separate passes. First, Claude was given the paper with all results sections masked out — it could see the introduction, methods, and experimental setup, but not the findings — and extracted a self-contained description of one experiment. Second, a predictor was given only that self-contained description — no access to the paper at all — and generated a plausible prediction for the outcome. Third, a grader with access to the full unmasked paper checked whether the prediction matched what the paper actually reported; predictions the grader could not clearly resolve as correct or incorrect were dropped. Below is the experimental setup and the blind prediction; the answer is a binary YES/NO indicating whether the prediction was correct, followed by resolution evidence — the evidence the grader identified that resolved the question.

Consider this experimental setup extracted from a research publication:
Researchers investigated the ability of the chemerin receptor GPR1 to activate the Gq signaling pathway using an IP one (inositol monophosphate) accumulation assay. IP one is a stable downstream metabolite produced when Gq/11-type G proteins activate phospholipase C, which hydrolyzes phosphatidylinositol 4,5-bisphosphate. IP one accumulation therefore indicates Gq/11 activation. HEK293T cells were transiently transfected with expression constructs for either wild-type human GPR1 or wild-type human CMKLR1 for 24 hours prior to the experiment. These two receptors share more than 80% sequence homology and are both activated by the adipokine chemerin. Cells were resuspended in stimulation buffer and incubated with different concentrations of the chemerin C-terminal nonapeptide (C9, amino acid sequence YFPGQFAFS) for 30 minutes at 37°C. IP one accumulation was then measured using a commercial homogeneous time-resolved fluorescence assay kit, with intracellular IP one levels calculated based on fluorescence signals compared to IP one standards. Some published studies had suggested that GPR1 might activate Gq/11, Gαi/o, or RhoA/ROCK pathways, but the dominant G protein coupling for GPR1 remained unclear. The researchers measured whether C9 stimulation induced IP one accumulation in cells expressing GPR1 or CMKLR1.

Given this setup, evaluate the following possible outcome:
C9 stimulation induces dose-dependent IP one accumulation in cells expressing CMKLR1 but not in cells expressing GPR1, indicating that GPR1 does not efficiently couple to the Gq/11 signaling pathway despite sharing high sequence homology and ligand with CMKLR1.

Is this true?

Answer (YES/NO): NO